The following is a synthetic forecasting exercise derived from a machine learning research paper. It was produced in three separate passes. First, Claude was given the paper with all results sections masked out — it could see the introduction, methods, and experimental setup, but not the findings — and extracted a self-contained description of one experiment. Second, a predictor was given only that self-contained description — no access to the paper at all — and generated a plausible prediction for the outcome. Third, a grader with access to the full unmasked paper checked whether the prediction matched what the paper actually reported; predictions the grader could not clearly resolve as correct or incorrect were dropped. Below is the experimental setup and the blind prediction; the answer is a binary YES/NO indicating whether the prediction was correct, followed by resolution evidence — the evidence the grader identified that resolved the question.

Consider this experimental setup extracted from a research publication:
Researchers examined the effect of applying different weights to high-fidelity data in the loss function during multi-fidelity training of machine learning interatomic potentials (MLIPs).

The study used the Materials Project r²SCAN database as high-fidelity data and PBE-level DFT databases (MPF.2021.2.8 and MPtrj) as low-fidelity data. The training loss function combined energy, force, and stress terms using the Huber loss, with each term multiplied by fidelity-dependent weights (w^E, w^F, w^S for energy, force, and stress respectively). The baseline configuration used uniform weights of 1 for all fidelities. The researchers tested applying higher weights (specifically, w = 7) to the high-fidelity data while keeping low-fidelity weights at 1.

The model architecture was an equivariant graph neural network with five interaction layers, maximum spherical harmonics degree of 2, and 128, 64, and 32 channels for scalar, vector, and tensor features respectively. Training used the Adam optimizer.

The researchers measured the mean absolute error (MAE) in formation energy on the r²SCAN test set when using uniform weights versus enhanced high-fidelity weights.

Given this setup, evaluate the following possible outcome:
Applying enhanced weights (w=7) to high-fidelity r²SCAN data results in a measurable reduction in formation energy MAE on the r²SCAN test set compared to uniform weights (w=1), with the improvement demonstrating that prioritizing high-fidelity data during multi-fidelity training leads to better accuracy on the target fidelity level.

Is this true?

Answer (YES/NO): YES